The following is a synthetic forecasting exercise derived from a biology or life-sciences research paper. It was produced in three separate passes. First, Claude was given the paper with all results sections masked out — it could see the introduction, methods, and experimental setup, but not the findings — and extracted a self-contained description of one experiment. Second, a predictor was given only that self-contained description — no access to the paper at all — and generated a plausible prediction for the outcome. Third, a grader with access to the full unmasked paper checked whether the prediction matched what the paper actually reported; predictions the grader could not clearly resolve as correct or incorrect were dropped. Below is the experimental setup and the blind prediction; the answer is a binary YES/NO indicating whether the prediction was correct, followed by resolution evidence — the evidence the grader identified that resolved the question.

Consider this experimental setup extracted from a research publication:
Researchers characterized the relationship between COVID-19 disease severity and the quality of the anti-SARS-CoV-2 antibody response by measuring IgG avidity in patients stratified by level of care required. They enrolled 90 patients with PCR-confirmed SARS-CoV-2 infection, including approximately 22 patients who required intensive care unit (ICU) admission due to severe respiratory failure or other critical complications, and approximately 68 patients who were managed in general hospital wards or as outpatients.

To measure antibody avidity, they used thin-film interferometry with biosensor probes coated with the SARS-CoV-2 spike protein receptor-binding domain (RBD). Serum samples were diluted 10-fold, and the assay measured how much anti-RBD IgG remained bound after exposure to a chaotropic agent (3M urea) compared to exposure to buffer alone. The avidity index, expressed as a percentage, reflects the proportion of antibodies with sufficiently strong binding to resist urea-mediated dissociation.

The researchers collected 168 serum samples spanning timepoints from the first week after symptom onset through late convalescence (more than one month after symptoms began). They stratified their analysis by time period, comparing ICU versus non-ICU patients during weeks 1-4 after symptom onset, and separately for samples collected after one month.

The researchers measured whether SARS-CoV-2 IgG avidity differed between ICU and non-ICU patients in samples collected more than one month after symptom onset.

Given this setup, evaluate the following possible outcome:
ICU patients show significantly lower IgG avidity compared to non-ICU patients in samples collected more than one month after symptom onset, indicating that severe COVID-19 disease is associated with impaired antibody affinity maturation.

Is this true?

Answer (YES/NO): NO